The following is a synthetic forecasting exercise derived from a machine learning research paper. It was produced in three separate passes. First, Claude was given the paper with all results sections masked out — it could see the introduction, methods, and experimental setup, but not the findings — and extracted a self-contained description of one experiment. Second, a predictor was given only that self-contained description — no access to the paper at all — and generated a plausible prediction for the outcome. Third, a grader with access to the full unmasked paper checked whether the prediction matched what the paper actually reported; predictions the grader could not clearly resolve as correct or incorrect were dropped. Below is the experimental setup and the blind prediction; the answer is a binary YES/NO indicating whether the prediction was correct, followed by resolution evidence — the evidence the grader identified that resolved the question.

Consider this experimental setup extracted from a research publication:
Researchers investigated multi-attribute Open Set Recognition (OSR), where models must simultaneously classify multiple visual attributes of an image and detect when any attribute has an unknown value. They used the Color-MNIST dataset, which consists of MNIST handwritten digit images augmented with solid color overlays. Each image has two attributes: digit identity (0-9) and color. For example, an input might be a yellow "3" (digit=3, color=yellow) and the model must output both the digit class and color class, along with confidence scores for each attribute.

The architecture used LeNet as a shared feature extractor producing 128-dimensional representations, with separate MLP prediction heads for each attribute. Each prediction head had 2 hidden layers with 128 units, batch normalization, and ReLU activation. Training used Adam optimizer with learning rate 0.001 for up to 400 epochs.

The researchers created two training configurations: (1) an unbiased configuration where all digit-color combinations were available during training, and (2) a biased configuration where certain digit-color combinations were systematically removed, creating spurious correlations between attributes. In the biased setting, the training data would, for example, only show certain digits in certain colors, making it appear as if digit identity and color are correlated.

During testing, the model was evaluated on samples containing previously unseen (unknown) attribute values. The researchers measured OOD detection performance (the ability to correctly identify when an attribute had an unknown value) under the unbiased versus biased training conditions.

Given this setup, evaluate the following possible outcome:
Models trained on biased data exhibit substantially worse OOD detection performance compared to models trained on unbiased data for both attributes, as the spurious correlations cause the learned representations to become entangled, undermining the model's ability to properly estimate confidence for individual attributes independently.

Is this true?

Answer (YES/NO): NO